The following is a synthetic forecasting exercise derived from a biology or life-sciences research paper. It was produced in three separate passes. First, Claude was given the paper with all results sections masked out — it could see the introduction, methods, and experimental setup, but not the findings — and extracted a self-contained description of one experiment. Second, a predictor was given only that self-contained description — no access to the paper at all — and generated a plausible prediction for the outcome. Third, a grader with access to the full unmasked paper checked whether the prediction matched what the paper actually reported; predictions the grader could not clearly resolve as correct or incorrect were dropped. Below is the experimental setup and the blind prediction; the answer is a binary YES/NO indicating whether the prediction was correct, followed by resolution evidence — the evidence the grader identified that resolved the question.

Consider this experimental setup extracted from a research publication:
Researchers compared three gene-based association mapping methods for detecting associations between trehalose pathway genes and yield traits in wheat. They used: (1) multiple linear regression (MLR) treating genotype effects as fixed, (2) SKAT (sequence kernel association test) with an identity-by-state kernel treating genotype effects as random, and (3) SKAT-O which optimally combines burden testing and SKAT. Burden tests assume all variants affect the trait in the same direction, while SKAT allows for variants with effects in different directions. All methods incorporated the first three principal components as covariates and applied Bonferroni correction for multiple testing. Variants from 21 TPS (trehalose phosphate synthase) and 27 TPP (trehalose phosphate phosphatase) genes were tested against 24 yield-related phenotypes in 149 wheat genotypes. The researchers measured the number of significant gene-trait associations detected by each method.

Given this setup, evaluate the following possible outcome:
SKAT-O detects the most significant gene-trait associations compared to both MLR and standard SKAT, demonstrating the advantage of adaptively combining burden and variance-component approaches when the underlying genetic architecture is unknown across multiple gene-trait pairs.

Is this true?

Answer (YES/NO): NO